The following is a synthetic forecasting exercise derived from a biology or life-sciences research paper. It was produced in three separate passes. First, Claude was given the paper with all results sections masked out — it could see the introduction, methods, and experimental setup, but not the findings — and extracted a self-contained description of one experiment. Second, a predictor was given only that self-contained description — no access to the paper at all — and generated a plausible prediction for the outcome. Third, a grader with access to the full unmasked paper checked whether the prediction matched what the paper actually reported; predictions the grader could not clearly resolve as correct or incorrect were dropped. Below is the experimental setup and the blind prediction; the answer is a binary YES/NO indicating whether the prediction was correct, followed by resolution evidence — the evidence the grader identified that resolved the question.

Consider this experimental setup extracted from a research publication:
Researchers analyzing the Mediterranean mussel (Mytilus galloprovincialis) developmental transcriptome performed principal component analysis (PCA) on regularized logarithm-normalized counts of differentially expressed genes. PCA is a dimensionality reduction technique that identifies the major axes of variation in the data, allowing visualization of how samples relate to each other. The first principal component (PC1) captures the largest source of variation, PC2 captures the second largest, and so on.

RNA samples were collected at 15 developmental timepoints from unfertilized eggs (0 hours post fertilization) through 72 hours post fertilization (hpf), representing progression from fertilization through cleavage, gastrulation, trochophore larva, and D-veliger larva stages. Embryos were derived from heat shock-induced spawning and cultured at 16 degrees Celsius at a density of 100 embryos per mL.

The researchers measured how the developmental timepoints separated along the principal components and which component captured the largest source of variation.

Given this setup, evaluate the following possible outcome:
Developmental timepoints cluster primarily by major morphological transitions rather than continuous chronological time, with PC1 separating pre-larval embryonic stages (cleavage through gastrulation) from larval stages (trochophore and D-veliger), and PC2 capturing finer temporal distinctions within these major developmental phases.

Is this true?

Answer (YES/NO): NO